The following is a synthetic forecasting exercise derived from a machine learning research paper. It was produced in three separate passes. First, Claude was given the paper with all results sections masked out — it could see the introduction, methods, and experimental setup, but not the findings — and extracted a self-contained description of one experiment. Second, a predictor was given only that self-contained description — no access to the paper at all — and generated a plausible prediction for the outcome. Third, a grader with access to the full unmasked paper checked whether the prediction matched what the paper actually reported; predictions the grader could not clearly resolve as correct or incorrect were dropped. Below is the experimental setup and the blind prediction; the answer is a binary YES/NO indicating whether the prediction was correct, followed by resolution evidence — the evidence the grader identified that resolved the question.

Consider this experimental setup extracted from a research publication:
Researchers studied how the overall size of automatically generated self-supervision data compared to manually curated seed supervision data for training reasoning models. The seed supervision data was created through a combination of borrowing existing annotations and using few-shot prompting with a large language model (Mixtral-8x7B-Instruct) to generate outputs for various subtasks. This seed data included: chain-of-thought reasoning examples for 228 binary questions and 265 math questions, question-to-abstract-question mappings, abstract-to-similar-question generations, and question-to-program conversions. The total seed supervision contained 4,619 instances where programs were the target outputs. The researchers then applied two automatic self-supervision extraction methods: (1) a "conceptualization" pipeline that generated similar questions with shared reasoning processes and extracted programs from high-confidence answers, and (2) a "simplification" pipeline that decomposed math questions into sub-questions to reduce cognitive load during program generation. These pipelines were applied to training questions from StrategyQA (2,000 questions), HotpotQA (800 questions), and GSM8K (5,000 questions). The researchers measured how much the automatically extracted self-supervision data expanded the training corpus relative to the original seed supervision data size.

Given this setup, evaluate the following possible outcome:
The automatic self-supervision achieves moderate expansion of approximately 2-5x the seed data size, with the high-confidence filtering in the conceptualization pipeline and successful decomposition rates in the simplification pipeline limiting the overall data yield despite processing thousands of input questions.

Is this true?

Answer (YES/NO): YES